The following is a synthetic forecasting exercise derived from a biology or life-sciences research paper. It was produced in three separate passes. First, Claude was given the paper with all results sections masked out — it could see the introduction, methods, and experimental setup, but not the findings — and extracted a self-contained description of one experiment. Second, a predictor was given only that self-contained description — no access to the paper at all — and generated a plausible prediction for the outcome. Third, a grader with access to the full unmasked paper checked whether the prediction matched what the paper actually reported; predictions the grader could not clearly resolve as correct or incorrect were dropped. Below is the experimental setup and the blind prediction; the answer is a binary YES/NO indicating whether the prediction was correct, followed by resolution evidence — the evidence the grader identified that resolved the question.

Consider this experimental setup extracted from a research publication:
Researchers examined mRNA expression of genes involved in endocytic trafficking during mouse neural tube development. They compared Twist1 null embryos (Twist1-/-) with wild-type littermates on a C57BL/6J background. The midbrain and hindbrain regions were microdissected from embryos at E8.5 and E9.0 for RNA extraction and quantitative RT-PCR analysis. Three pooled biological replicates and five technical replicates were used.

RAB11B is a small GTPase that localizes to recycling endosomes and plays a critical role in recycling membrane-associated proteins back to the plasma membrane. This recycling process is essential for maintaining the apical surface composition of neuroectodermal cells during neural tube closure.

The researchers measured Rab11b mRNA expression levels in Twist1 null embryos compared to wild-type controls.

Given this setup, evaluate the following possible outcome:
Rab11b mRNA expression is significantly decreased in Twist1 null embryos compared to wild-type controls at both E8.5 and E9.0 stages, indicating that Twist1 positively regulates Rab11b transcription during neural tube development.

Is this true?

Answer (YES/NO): NO